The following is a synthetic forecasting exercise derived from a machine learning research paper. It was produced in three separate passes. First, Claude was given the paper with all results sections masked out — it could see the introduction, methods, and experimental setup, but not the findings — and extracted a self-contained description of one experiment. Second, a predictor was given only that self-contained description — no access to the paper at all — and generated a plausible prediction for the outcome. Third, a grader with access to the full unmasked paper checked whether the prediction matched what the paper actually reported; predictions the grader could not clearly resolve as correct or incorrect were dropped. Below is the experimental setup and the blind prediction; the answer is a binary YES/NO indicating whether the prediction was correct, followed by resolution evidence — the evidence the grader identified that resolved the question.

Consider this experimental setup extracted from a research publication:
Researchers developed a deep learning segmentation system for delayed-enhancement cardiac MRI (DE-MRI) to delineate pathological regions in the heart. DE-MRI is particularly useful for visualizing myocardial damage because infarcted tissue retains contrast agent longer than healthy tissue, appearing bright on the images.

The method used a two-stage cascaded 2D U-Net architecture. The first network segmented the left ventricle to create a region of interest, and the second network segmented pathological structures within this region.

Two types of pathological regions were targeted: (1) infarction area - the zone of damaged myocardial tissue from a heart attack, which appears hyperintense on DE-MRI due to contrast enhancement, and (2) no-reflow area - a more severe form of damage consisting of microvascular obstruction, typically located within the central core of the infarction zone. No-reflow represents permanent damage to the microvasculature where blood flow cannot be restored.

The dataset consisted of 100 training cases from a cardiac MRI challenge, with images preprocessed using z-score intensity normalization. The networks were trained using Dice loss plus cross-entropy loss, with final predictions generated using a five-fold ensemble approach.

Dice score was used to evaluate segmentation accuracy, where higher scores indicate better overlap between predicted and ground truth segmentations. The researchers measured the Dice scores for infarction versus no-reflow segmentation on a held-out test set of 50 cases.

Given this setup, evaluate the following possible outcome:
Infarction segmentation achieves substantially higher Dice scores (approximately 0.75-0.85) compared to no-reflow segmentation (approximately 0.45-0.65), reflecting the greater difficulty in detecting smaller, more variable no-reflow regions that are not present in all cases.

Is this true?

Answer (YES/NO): NO